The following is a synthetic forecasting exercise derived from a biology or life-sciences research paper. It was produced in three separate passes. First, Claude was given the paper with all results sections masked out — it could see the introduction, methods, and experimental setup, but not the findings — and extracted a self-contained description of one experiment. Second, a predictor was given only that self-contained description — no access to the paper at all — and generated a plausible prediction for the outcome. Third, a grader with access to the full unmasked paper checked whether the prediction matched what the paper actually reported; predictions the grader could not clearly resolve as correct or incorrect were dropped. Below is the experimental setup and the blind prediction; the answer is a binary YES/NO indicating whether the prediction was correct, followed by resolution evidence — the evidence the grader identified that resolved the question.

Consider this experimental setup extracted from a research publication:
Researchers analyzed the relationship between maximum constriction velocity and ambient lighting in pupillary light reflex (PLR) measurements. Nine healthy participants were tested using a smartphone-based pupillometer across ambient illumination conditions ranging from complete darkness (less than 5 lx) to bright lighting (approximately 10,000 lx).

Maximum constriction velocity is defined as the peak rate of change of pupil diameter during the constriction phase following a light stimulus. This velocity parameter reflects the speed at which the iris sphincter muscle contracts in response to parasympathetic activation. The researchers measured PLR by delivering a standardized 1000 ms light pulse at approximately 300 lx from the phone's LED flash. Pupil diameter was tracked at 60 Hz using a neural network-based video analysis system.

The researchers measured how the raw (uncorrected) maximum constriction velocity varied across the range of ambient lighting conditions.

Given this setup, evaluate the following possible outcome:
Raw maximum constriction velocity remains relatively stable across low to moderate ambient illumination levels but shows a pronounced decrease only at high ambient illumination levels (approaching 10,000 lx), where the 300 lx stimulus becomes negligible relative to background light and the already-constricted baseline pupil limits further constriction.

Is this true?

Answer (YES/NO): NO